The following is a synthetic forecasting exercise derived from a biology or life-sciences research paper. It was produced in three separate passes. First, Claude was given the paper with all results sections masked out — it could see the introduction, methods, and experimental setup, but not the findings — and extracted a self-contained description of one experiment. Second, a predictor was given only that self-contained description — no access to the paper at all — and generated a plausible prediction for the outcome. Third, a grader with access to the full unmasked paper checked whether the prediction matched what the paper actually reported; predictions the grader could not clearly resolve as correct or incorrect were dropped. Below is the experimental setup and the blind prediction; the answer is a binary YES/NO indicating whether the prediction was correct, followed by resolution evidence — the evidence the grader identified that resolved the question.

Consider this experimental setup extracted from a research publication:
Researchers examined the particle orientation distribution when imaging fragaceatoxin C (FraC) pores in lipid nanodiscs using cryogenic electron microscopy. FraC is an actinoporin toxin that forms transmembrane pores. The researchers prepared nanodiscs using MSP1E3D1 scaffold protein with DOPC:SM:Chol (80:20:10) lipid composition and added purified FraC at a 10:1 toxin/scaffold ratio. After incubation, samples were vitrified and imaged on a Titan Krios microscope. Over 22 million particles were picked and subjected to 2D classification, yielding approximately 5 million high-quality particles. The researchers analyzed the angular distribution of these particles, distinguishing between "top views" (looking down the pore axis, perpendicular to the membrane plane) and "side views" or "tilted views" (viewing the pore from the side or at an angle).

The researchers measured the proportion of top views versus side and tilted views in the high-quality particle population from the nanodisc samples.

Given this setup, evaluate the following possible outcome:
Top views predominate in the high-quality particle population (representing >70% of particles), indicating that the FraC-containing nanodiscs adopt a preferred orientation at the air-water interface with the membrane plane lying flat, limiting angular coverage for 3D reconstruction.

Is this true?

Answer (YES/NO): YES